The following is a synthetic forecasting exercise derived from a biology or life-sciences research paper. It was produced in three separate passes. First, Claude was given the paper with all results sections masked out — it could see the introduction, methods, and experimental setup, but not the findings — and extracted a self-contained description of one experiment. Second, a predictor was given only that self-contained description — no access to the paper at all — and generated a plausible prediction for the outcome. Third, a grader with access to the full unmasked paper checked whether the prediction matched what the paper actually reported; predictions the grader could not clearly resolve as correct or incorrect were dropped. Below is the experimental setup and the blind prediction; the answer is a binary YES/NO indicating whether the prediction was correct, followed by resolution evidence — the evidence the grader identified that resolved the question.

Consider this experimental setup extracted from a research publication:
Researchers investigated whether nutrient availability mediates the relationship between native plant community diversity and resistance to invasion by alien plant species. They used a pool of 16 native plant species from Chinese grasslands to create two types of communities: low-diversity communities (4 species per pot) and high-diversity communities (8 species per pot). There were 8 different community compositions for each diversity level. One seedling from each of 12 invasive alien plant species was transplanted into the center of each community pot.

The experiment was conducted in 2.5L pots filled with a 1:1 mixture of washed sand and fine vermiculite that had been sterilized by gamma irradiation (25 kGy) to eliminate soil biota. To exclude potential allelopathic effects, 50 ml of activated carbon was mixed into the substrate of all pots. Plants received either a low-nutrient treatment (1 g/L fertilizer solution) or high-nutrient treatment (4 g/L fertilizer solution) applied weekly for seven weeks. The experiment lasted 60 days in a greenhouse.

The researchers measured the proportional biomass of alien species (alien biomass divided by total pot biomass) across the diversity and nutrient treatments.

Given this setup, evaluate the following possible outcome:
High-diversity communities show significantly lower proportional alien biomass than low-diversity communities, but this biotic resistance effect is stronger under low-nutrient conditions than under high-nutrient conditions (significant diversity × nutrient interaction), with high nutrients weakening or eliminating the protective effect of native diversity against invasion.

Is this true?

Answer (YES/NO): NO